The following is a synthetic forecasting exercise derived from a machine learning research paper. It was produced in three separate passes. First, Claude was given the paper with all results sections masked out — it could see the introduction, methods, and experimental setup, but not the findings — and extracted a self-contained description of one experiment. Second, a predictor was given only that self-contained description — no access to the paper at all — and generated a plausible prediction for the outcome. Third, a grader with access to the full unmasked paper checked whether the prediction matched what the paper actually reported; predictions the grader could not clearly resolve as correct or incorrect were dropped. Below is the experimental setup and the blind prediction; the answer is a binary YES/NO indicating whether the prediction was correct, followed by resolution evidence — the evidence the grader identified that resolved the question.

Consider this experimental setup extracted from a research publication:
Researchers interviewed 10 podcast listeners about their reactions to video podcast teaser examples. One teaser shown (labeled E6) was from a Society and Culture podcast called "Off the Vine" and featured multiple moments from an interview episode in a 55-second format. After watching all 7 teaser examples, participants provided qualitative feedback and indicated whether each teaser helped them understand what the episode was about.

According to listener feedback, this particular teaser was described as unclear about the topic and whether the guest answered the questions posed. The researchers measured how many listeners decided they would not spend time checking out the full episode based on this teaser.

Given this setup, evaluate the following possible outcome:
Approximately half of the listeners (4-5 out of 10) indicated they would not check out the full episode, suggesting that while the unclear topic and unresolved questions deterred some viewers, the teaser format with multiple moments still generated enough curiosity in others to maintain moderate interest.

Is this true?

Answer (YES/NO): YES